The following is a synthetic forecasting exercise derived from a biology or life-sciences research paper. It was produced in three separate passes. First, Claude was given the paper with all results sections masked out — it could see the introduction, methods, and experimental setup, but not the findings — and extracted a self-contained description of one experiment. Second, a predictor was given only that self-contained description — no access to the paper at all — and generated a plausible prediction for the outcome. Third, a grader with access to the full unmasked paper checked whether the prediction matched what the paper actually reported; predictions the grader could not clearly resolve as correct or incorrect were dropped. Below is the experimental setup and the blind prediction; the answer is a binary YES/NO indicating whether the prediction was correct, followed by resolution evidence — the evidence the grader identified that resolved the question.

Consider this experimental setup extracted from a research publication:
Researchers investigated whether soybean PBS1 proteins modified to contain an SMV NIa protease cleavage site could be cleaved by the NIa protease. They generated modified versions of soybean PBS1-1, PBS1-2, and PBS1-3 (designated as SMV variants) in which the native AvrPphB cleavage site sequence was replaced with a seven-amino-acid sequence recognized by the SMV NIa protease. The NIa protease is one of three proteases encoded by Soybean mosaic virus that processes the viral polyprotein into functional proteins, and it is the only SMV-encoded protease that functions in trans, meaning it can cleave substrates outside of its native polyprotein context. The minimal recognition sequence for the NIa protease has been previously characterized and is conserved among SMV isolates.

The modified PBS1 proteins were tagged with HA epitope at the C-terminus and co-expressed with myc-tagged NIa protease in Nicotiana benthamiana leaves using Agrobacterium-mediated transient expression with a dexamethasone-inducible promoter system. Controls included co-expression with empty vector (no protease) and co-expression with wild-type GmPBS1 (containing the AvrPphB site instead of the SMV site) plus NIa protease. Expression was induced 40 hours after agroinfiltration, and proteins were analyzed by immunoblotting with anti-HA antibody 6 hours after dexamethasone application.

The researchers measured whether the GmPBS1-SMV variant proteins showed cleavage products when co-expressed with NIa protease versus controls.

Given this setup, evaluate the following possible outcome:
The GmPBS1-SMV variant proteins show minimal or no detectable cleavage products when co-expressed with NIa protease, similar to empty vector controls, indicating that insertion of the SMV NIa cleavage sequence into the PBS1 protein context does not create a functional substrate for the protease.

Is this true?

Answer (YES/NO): NO